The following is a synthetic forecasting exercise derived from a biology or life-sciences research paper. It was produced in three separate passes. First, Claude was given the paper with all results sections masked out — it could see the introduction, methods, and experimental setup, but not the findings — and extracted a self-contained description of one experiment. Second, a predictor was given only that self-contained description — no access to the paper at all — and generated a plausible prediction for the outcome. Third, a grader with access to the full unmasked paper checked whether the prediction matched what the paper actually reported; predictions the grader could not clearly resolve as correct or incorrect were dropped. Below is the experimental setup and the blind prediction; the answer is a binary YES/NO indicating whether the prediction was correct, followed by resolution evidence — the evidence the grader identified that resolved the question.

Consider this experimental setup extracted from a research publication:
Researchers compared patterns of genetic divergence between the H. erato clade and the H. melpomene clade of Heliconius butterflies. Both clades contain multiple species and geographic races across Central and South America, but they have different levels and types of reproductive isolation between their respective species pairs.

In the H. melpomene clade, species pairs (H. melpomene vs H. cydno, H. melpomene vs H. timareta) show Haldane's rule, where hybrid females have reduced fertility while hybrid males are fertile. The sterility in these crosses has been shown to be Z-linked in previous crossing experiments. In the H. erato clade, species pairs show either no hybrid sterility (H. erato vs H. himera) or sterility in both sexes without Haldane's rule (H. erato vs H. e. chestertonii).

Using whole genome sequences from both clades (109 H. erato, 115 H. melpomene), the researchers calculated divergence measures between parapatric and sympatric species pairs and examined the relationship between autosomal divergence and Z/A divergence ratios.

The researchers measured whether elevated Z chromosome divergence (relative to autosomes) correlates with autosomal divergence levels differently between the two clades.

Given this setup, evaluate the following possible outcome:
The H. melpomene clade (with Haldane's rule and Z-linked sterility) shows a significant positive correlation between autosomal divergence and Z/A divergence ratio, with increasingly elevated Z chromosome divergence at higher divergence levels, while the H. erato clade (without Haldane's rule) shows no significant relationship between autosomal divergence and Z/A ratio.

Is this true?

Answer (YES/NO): NO